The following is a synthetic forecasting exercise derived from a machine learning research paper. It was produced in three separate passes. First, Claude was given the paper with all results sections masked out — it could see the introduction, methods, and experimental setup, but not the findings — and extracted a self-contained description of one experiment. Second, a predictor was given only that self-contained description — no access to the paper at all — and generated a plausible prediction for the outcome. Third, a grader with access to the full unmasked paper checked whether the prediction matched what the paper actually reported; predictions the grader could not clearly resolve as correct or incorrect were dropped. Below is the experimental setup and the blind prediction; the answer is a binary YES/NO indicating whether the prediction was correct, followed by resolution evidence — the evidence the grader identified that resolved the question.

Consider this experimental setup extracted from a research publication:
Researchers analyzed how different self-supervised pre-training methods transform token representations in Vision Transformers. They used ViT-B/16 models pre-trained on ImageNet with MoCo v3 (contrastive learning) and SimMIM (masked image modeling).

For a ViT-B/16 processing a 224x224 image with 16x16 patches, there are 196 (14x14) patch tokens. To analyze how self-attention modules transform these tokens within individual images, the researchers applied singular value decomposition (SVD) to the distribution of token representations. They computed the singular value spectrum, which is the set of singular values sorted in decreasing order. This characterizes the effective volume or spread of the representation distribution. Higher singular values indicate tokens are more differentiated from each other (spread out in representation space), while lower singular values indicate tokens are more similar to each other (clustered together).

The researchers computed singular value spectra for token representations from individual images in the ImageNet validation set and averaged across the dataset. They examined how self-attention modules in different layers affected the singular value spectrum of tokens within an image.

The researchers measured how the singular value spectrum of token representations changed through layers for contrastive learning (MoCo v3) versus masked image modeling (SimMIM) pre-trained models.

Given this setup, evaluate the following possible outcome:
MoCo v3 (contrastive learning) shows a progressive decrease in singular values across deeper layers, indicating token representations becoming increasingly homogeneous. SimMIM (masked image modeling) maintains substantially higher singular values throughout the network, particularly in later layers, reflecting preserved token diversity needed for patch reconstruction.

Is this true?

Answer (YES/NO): NO